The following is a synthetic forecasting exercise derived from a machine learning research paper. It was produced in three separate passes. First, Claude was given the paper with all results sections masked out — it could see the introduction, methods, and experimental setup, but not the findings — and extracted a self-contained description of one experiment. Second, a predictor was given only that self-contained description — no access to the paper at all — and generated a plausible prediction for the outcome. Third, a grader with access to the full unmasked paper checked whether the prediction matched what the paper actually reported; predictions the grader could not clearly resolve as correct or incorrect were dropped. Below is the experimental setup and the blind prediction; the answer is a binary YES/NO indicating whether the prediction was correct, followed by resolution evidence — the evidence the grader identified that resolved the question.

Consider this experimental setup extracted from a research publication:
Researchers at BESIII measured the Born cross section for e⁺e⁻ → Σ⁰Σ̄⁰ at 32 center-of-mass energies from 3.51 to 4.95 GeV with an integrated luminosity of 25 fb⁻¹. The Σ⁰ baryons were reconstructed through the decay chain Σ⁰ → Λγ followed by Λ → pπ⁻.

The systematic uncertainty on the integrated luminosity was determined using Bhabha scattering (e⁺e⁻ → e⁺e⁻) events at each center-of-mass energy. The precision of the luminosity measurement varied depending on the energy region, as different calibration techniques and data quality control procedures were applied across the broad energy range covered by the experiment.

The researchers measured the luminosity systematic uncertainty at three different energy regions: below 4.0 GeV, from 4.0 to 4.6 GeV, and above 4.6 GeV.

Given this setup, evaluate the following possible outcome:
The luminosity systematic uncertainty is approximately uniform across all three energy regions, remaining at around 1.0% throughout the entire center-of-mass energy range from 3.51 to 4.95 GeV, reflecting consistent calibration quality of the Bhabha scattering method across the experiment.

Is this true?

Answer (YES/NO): NO